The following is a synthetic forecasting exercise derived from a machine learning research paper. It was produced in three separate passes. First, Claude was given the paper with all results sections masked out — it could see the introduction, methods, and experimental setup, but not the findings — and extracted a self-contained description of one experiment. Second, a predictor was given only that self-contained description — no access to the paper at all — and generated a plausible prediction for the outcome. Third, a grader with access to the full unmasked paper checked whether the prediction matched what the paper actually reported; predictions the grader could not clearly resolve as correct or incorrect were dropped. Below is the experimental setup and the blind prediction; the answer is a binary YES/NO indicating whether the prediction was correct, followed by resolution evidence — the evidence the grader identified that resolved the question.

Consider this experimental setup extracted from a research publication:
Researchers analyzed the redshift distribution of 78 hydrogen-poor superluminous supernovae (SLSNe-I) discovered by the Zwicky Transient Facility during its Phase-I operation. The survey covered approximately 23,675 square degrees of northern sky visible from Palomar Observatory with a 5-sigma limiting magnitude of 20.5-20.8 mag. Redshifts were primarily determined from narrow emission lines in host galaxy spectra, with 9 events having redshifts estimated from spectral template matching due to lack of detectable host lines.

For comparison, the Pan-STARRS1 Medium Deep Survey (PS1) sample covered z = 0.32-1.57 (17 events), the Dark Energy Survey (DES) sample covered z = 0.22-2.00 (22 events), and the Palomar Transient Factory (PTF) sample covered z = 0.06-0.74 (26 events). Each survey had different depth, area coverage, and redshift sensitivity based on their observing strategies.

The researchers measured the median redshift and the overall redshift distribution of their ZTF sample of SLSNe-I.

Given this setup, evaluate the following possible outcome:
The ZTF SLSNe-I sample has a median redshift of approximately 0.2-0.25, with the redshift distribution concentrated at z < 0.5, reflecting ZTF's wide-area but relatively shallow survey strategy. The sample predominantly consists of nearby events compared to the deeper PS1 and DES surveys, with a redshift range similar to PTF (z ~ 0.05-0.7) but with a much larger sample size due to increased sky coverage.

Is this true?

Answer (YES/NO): NO